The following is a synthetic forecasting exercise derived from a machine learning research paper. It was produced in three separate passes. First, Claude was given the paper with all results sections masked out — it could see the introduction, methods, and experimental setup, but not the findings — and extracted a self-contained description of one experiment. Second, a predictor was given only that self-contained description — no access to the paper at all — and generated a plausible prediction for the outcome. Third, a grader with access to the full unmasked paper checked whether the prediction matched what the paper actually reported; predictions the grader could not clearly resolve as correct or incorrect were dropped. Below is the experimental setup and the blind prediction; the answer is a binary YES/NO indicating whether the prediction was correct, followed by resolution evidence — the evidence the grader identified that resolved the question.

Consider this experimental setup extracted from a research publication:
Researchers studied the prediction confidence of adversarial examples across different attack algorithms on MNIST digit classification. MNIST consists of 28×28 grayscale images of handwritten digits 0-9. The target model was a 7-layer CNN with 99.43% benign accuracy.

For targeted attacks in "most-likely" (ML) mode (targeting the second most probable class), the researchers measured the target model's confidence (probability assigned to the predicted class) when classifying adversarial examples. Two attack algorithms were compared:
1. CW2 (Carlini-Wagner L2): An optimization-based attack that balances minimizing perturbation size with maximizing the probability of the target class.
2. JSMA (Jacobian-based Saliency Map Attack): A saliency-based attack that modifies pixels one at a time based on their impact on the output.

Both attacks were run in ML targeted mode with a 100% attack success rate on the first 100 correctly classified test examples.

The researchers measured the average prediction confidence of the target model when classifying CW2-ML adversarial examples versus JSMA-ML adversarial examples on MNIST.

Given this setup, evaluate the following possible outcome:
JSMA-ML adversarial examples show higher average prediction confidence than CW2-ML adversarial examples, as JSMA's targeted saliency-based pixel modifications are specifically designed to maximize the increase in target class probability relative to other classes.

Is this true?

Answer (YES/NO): NO